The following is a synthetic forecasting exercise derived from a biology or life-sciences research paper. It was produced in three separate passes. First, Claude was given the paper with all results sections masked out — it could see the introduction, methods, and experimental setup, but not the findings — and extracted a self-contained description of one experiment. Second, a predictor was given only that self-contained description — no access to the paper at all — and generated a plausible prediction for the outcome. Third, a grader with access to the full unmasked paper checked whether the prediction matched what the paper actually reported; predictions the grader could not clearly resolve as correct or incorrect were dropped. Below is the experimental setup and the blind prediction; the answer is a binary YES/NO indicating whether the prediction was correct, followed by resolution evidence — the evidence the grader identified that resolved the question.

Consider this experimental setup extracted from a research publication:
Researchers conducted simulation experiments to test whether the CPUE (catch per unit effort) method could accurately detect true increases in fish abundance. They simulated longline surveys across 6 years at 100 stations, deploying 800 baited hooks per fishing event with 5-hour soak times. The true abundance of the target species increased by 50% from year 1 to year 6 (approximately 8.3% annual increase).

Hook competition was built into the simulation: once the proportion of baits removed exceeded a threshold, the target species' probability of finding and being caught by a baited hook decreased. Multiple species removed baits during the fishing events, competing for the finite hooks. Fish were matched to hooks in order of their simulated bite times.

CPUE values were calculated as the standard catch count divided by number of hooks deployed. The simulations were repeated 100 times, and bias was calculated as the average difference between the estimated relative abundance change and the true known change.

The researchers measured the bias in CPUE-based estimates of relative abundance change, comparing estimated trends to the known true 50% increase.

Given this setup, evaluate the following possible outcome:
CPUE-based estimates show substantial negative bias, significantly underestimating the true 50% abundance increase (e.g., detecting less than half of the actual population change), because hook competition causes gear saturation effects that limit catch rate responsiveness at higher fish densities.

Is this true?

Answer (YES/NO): YES